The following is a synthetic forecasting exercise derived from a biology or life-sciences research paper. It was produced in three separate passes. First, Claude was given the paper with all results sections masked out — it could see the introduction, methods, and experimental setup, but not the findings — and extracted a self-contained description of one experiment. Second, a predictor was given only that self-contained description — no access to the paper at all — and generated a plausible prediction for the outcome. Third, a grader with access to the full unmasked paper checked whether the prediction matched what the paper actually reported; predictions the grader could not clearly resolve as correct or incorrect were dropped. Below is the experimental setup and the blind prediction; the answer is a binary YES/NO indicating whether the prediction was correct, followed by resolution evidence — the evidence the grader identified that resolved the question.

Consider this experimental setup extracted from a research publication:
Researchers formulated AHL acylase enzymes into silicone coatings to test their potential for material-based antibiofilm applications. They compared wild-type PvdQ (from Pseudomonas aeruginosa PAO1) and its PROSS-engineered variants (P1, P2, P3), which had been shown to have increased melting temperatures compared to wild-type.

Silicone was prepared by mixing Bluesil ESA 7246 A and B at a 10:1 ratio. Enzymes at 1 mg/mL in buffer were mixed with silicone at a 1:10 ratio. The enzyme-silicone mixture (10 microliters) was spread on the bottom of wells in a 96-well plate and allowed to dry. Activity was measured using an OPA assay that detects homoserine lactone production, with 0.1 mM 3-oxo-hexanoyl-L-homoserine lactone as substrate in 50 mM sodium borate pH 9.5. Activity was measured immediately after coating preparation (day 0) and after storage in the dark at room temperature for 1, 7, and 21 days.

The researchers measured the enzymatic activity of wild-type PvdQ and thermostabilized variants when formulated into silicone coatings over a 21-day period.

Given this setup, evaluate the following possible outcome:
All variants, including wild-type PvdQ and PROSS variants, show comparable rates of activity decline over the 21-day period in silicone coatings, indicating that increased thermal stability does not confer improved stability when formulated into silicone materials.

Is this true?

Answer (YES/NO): NO